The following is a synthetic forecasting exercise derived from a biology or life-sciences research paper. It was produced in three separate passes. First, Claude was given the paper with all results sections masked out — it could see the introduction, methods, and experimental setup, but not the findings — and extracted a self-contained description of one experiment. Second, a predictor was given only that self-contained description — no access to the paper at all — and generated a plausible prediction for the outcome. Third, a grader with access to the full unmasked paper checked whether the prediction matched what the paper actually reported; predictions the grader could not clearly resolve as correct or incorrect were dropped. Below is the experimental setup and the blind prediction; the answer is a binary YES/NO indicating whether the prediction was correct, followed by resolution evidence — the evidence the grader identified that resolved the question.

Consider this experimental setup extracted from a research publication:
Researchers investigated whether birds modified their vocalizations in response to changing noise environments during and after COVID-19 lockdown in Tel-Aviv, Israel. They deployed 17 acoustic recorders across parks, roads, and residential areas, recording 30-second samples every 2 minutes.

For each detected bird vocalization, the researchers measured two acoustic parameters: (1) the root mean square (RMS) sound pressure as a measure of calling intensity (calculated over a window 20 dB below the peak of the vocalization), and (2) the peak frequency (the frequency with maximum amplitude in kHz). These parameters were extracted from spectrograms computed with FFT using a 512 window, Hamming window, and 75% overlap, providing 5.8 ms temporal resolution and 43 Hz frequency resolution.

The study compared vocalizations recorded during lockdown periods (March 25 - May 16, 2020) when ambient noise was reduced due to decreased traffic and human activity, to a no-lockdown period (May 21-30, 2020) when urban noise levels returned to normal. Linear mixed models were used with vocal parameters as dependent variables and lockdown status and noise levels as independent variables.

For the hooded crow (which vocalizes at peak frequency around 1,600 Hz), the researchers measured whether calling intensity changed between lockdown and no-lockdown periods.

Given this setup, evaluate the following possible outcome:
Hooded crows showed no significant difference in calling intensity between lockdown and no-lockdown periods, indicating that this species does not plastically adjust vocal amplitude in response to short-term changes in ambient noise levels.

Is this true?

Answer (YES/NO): YES